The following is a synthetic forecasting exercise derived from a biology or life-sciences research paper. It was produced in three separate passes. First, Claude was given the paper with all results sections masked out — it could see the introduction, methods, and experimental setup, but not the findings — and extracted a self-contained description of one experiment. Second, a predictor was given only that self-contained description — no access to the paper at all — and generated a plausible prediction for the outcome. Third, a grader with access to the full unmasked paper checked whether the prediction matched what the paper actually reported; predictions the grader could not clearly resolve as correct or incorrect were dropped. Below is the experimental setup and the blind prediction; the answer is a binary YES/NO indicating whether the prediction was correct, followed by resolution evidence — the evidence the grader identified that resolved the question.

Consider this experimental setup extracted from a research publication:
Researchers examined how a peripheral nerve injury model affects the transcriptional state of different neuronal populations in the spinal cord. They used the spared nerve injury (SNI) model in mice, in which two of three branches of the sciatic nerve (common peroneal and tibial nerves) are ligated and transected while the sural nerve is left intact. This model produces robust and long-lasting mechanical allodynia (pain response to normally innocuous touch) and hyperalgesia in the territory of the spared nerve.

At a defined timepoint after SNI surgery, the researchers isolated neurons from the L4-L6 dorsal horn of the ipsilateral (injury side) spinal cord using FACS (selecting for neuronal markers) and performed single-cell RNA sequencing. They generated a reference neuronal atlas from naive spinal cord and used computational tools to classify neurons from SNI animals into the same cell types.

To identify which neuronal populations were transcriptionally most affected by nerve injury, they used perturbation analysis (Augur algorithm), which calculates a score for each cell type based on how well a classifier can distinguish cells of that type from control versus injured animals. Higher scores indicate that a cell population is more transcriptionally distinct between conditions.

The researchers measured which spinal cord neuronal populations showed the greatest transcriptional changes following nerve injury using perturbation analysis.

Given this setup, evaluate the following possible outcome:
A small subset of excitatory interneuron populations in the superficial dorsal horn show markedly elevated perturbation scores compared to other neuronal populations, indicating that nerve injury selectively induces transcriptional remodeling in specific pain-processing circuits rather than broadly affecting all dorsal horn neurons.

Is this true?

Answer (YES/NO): NO